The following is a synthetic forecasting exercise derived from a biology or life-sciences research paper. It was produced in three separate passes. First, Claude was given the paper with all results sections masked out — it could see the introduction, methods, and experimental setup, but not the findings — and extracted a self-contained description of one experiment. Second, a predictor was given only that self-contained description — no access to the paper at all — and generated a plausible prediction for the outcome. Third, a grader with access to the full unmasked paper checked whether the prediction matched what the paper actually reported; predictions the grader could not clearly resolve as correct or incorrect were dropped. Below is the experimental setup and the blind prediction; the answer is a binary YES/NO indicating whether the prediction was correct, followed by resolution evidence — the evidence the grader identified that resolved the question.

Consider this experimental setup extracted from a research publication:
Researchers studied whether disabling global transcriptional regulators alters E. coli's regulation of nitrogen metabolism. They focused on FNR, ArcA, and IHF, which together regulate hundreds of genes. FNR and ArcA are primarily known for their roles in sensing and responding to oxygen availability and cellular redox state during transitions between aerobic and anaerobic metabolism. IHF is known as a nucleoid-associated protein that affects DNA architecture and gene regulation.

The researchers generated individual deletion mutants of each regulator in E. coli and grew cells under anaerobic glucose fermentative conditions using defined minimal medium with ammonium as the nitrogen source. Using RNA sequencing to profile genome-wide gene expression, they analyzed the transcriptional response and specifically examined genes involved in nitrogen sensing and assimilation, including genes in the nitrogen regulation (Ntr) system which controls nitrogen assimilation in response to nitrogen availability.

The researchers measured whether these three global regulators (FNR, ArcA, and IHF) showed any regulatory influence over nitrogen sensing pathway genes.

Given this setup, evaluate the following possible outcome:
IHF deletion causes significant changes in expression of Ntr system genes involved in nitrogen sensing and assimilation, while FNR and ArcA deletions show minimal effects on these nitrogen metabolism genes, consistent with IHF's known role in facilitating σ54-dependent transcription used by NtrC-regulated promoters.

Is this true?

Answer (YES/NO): NO